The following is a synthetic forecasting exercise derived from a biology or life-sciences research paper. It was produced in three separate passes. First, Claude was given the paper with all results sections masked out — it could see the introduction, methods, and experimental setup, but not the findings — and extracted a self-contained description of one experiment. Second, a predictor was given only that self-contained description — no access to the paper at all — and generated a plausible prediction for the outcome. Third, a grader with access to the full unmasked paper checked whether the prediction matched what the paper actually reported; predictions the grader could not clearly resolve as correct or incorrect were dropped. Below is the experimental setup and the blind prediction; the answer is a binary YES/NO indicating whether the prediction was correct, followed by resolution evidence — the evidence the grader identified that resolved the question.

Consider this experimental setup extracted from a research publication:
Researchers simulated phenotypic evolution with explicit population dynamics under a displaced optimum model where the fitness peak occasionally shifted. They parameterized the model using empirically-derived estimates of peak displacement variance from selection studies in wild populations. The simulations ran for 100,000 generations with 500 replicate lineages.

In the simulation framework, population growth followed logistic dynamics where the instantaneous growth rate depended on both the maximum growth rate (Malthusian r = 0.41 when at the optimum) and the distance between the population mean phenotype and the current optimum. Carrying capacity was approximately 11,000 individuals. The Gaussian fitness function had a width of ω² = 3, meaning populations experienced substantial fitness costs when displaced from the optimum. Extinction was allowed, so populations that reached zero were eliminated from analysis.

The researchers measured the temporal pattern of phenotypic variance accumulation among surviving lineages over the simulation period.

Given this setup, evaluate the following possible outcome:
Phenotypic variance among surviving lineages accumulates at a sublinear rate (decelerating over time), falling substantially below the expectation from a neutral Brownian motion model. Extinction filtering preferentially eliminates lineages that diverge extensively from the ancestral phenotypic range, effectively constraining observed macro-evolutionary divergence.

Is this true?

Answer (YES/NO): NO